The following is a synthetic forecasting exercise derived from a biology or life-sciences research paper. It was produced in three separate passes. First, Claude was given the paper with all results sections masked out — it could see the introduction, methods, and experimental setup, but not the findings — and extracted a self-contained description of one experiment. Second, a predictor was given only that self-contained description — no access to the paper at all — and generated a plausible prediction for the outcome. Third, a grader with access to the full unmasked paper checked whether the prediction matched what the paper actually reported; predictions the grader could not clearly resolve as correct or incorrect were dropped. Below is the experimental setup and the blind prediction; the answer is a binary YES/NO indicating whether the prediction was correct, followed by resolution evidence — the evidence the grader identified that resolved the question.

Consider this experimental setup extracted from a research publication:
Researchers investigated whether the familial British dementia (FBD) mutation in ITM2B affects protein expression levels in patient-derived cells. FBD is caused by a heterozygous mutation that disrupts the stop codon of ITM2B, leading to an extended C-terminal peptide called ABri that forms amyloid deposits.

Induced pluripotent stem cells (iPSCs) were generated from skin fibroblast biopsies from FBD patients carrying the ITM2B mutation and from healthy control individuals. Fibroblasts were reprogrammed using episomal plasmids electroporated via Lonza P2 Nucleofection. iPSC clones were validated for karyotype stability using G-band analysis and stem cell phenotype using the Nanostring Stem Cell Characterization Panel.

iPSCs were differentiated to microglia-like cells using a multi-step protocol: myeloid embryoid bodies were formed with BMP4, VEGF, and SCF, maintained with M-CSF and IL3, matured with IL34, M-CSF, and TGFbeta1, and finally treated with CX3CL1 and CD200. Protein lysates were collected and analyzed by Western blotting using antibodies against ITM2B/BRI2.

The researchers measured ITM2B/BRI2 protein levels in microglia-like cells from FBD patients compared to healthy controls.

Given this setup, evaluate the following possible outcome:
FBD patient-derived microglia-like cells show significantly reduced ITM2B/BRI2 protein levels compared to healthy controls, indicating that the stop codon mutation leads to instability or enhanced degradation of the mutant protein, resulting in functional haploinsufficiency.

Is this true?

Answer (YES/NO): NO